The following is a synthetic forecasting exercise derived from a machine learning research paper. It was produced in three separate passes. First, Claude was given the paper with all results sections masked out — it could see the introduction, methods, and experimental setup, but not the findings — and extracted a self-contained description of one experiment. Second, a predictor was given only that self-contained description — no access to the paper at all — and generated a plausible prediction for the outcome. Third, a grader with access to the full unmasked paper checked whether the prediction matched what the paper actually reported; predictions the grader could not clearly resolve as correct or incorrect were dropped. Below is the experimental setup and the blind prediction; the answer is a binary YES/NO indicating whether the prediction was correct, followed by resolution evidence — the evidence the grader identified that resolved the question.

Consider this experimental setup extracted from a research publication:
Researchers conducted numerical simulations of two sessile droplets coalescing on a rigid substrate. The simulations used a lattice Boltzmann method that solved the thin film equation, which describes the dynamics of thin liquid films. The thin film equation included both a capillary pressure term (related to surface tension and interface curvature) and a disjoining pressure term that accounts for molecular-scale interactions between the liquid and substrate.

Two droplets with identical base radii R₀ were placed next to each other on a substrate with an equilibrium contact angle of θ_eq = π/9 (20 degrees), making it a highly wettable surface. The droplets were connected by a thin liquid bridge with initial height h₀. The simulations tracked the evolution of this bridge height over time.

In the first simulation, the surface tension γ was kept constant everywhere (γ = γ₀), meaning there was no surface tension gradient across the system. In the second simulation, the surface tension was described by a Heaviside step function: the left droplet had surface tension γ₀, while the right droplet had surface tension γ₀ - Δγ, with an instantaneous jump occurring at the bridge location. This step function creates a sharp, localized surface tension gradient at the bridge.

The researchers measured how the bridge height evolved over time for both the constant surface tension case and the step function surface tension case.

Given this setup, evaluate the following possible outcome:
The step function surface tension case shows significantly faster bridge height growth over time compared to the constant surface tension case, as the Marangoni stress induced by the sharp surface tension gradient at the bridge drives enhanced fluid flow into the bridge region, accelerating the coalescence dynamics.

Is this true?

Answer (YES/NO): NO